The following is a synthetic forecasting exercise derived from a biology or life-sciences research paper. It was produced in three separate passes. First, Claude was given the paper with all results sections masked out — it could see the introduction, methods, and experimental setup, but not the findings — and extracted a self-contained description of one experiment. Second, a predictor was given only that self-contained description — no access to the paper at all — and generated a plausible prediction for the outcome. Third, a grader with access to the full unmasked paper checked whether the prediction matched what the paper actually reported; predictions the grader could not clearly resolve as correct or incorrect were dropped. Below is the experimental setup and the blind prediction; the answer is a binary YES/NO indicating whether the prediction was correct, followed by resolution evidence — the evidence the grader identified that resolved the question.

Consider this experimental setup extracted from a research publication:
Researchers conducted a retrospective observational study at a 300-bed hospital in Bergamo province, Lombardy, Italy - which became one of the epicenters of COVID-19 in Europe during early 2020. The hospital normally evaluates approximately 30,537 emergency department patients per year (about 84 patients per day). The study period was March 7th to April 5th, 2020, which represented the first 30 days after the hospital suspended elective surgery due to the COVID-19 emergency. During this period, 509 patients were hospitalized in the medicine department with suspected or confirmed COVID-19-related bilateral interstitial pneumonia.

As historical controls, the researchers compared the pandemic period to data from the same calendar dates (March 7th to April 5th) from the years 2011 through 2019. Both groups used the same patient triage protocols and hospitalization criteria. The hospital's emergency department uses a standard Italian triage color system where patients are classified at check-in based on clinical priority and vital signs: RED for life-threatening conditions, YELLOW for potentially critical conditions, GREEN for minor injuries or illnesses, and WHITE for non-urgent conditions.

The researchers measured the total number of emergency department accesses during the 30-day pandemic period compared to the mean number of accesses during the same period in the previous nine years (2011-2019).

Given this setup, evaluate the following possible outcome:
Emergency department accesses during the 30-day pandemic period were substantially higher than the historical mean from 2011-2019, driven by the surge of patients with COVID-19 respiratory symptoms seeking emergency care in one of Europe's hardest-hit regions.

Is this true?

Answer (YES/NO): NO